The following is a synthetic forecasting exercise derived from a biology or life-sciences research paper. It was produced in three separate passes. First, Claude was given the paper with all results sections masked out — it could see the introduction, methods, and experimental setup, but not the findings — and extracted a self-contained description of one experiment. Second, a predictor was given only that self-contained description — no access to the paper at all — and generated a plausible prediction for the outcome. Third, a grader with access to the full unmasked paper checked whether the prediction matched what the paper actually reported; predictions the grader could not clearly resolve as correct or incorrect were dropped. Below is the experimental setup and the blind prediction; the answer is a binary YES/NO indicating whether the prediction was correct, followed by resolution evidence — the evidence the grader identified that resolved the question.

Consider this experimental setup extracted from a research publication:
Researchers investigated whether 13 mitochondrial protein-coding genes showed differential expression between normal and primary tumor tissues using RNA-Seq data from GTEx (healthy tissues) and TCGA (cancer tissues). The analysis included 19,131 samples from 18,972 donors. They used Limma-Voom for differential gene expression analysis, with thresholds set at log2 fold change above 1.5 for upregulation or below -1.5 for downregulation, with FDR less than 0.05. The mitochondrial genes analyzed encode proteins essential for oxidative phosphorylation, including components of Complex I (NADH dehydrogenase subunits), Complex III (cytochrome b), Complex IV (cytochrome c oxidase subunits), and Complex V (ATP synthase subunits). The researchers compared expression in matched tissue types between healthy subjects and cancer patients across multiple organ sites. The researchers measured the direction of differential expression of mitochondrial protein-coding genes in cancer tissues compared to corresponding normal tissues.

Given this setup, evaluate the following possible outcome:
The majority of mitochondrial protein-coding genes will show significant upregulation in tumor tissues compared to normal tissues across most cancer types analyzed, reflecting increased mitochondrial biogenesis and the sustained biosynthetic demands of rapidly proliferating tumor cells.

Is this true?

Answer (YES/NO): NO